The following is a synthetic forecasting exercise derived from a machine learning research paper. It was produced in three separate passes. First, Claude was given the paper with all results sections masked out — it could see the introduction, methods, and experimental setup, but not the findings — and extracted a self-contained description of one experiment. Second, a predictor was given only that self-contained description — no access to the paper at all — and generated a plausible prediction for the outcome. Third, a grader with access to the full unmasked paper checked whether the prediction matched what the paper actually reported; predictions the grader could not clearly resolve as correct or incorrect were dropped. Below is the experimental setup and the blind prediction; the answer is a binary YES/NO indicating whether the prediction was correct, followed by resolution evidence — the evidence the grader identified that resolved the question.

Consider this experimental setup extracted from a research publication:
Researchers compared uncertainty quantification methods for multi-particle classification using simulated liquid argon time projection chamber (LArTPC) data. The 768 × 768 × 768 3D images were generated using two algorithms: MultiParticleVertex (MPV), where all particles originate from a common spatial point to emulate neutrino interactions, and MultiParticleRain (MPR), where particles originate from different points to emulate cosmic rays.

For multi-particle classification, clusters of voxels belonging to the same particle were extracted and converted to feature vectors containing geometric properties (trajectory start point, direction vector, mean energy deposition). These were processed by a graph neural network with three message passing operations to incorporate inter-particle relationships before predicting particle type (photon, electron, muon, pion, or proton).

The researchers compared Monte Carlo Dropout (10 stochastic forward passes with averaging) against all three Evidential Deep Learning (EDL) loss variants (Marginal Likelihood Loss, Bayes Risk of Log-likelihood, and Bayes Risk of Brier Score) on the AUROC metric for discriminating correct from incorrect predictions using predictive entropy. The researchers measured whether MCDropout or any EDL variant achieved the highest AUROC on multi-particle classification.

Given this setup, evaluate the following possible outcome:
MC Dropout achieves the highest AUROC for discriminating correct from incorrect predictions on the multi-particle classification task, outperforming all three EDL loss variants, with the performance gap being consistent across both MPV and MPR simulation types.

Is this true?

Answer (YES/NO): NO